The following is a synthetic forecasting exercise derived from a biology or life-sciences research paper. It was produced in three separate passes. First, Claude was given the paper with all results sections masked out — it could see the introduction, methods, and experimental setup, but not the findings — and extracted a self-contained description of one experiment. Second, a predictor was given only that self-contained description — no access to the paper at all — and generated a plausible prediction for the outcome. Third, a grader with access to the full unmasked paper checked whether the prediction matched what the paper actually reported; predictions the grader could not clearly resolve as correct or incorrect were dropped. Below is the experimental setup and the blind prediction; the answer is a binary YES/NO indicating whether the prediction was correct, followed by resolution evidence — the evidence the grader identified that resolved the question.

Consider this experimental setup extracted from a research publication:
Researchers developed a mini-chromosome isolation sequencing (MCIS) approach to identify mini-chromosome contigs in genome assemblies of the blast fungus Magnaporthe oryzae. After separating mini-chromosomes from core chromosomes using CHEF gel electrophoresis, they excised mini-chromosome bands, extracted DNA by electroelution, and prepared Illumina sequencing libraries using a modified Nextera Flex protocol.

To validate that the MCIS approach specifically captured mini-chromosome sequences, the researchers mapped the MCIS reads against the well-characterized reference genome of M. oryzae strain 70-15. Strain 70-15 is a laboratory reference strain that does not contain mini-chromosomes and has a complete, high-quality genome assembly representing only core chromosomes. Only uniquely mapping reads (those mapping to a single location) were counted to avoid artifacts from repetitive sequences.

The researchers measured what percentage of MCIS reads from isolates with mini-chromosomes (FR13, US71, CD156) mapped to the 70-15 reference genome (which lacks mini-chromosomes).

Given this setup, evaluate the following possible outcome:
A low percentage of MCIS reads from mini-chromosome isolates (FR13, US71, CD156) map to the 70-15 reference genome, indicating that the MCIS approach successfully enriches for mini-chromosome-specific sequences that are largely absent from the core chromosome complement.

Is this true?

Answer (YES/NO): NO